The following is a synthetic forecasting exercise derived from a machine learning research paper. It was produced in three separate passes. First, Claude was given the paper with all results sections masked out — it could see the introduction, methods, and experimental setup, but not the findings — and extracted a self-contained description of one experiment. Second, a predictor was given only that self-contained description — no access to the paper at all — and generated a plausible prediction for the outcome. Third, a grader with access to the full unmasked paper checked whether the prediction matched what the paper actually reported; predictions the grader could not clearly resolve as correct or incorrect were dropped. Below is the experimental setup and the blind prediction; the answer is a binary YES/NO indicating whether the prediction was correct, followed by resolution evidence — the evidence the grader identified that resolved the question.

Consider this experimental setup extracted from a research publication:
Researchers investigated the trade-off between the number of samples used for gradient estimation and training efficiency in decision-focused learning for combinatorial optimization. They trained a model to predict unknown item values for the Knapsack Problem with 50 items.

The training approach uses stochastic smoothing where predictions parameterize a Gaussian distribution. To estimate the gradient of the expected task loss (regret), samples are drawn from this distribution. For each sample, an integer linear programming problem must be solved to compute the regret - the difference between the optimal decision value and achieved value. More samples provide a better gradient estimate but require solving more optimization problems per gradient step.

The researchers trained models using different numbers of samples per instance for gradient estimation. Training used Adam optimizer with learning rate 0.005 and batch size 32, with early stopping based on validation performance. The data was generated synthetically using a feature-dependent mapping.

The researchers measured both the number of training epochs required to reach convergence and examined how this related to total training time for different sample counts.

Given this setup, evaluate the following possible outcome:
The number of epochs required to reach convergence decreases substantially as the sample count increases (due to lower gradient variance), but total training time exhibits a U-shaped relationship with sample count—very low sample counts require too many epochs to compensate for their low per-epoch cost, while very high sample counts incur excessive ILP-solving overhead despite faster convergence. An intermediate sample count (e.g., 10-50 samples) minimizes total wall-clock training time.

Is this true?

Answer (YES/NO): NO